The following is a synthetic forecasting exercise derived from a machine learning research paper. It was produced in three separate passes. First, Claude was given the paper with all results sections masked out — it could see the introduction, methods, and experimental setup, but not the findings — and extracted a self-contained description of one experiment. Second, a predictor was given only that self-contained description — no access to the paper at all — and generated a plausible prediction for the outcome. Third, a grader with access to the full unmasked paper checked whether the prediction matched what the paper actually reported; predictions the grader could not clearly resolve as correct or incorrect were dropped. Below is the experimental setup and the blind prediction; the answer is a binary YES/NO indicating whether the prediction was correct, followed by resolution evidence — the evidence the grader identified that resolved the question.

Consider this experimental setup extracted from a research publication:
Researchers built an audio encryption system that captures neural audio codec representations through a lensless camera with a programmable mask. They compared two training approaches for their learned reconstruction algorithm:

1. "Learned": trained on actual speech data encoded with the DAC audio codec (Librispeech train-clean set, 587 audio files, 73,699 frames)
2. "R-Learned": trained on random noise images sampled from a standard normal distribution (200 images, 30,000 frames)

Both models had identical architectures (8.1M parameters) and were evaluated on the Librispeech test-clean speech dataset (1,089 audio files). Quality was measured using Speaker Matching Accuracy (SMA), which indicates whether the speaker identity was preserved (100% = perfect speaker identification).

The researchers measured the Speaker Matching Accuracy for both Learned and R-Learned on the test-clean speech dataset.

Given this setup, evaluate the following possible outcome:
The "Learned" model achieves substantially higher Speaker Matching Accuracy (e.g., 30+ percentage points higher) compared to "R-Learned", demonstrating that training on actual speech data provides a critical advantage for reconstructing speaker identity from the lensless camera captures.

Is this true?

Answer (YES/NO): NO